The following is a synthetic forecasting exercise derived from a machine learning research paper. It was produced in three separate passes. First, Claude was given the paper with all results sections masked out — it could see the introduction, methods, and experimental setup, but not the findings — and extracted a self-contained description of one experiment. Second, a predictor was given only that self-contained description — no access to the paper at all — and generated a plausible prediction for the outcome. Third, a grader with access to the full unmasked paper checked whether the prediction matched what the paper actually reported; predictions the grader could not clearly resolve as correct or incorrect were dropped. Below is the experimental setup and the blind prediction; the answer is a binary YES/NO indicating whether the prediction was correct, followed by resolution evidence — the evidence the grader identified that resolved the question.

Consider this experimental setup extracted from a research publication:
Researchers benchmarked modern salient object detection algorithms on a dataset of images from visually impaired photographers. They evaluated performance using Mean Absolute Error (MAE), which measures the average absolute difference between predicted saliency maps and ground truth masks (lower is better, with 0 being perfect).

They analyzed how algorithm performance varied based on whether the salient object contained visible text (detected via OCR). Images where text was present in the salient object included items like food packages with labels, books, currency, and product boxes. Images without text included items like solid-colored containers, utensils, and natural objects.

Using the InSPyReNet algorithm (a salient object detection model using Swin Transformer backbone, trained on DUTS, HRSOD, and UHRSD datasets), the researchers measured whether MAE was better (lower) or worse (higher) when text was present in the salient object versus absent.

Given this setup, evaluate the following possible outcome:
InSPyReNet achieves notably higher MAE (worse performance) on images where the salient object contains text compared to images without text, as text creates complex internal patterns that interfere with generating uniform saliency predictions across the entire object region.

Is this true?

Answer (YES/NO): NO